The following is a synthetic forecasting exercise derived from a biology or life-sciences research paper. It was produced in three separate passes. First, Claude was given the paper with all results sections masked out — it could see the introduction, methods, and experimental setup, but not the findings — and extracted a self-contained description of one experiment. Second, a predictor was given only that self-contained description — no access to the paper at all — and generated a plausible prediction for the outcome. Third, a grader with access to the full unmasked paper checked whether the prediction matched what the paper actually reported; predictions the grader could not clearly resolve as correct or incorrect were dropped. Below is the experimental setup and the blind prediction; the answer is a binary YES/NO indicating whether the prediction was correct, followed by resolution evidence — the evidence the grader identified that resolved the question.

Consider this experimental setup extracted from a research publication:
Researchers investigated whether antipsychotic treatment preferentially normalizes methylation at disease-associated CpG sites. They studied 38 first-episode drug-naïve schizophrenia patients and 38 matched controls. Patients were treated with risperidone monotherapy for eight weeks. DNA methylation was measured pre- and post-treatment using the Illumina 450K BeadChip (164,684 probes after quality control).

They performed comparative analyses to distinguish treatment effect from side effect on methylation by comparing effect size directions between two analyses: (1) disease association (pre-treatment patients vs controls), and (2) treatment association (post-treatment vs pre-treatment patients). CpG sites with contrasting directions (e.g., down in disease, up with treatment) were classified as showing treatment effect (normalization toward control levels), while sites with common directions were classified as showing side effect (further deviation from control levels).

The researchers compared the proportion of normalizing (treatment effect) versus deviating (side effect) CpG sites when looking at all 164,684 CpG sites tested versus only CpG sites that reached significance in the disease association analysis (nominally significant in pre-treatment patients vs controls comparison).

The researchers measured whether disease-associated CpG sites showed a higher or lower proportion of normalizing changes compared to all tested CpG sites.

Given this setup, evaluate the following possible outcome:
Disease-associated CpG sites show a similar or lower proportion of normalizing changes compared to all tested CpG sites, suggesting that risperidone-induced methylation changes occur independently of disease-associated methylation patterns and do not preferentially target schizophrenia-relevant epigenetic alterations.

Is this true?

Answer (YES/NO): NO